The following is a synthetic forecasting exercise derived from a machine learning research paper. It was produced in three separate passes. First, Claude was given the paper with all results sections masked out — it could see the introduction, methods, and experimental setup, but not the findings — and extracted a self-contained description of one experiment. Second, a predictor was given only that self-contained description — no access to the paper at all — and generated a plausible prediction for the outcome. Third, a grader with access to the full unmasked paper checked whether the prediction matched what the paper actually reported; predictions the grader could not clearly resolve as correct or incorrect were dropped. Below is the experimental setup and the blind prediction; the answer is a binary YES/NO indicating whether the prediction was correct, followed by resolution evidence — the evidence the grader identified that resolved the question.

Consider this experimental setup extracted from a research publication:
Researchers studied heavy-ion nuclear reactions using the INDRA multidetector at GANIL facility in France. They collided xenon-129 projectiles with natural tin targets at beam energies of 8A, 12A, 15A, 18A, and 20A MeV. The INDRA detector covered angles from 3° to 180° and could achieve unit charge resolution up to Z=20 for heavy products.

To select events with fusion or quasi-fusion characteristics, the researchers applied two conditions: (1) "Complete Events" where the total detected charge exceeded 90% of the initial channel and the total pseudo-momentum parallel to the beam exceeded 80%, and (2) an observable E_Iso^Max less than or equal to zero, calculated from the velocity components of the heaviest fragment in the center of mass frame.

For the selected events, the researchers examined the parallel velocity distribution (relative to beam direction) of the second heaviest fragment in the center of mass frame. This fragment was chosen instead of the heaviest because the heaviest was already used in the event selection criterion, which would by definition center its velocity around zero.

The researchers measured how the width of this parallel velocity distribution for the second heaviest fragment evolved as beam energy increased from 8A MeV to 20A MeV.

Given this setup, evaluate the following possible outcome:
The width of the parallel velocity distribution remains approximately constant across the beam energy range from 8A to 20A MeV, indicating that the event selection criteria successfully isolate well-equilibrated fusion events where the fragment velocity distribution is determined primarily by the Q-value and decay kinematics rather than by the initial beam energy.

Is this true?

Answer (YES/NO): NO